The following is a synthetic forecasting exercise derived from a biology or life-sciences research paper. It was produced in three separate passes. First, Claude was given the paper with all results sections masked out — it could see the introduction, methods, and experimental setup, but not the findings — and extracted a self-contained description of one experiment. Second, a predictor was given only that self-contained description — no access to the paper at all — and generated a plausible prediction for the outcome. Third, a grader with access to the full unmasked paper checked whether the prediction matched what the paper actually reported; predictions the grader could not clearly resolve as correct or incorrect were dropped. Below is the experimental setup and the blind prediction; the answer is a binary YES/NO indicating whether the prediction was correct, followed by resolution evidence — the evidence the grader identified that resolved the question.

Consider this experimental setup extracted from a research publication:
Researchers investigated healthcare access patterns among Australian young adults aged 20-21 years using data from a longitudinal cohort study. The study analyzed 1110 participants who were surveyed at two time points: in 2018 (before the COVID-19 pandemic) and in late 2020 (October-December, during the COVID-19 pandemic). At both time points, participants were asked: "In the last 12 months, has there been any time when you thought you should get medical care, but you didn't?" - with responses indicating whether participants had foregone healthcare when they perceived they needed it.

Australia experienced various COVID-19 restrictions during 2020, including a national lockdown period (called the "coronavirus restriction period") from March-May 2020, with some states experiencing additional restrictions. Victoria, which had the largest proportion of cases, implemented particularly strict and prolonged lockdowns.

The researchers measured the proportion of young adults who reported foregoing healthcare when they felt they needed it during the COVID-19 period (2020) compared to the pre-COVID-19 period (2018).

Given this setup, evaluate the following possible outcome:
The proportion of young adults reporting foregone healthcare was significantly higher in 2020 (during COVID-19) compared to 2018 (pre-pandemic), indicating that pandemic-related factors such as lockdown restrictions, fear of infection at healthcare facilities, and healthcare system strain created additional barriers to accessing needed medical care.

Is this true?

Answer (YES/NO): NO